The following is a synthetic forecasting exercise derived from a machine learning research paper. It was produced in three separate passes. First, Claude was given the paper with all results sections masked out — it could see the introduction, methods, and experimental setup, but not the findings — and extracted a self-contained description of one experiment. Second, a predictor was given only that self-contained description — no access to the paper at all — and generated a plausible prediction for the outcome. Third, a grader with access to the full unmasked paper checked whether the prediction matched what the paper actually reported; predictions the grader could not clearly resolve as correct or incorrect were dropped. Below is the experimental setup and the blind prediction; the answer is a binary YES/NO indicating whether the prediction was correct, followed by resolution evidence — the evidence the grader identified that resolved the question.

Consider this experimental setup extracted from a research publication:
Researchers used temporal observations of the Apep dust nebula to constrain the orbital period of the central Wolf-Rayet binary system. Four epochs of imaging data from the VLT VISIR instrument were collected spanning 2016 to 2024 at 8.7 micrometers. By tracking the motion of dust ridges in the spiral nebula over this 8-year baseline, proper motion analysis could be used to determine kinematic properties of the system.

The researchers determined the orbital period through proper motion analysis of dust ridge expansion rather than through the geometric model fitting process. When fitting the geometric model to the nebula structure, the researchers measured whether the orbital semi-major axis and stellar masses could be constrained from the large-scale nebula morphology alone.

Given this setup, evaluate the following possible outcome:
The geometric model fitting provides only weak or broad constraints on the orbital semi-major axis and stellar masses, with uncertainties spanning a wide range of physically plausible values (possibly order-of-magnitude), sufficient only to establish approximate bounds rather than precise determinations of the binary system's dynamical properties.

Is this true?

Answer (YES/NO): NO